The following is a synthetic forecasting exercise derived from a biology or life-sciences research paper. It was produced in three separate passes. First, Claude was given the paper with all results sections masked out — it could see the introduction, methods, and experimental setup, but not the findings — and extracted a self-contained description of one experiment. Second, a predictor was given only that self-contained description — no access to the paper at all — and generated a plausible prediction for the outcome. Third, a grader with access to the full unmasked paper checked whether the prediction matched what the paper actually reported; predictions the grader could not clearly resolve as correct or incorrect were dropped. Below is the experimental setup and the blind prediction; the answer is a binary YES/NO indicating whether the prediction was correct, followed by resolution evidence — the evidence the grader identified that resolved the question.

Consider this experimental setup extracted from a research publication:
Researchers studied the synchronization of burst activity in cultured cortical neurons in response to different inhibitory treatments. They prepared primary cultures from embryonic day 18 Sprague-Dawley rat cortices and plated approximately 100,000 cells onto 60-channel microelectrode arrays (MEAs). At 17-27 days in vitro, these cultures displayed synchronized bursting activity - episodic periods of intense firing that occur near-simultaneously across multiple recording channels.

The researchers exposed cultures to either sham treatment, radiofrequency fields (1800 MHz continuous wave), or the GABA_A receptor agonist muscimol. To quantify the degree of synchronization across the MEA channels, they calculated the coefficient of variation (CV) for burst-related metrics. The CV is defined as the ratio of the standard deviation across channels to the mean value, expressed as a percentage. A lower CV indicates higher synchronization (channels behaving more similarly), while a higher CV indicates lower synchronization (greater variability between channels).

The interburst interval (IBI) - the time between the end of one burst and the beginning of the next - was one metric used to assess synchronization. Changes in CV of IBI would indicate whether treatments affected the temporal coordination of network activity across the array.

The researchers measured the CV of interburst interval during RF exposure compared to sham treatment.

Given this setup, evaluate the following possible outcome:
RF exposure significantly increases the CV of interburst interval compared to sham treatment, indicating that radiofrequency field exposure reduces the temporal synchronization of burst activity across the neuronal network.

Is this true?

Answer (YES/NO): NO